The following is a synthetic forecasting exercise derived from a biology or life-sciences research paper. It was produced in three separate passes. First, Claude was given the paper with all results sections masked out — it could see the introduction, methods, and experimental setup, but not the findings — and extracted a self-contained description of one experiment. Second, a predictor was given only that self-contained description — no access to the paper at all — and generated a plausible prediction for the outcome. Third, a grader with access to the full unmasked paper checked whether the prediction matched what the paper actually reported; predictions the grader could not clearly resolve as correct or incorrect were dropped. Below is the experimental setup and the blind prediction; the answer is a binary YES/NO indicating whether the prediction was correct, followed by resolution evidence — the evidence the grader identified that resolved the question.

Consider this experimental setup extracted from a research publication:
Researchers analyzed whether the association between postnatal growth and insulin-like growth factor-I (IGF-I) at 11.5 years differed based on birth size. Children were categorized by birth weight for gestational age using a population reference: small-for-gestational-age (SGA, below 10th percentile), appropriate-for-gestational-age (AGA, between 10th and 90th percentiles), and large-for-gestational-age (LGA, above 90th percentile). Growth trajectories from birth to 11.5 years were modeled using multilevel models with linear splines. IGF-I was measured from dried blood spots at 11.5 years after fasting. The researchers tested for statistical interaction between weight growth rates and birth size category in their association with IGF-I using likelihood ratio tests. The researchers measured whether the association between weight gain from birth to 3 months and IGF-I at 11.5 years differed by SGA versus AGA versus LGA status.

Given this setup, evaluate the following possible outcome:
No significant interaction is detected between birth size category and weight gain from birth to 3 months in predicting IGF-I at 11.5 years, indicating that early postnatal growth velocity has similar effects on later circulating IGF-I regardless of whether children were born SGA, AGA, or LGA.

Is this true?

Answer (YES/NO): YES